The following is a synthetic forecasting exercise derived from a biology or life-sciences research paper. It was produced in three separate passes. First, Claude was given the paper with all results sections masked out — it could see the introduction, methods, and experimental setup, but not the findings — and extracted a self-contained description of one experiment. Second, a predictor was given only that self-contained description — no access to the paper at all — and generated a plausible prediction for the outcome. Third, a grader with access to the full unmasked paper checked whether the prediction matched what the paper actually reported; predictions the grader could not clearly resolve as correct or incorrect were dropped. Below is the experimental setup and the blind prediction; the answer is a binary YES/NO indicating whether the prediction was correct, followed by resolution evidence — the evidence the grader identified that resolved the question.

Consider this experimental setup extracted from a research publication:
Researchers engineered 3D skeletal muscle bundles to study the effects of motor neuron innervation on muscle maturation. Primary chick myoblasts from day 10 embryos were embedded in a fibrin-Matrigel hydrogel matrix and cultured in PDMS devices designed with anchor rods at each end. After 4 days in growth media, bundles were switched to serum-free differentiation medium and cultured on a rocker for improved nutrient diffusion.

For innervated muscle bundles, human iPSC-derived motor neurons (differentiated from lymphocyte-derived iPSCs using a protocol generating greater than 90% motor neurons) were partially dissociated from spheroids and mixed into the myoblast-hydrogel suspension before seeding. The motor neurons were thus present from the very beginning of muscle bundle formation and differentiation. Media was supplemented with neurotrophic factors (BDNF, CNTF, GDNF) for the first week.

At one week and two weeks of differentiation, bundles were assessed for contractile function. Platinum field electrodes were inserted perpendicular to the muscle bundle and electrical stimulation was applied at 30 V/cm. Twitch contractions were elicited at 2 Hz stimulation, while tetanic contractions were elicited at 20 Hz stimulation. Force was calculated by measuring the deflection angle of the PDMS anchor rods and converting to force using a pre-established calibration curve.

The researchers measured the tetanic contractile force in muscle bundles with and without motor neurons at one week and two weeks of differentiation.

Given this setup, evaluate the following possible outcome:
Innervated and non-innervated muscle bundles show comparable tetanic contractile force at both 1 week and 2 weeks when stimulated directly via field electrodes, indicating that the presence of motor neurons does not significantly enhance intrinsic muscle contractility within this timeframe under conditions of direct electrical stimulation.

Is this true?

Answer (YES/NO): NO